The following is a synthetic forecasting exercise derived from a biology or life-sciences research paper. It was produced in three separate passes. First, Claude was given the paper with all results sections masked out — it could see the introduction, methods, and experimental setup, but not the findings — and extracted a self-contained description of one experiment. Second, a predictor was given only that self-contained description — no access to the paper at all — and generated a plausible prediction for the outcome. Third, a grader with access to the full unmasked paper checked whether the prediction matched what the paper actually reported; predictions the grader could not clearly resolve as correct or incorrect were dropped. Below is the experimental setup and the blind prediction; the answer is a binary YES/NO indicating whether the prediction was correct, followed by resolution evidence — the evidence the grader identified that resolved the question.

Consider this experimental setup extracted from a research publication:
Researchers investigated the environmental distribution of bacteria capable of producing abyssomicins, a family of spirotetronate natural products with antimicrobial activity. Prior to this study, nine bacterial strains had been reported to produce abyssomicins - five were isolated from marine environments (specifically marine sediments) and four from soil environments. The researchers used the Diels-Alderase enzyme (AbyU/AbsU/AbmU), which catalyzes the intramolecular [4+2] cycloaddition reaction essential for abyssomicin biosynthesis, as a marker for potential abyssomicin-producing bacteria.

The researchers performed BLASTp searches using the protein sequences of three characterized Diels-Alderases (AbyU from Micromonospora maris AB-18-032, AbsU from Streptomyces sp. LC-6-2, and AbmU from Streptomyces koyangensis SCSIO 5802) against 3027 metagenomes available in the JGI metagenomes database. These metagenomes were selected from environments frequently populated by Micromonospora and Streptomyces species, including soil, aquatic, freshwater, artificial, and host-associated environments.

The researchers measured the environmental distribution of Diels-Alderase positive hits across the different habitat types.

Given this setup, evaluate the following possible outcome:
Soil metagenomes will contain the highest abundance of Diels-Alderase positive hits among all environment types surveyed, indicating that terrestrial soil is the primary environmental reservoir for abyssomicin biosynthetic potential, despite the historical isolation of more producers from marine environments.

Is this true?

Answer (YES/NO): NO